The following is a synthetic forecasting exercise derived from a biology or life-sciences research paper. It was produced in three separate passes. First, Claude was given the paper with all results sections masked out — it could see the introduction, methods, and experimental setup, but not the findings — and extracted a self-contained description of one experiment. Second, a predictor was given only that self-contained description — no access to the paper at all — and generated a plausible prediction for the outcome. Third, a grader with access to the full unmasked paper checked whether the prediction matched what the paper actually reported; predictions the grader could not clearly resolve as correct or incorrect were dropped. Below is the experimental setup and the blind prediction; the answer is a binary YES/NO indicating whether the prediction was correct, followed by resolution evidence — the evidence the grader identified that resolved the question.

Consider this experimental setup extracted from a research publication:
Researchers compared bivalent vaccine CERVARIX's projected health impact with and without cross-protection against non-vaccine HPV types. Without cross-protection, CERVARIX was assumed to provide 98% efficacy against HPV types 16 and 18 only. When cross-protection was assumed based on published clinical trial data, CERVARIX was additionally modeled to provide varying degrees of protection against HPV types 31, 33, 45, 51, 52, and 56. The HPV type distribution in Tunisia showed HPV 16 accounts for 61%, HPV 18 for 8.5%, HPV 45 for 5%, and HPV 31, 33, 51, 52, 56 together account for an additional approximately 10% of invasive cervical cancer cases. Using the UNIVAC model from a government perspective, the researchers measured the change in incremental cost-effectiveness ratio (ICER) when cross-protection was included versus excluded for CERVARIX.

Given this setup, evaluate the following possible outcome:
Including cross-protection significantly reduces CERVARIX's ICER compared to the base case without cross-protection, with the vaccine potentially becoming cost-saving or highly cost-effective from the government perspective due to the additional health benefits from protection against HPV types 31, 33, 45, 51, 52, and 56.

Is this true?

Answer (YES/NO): YES